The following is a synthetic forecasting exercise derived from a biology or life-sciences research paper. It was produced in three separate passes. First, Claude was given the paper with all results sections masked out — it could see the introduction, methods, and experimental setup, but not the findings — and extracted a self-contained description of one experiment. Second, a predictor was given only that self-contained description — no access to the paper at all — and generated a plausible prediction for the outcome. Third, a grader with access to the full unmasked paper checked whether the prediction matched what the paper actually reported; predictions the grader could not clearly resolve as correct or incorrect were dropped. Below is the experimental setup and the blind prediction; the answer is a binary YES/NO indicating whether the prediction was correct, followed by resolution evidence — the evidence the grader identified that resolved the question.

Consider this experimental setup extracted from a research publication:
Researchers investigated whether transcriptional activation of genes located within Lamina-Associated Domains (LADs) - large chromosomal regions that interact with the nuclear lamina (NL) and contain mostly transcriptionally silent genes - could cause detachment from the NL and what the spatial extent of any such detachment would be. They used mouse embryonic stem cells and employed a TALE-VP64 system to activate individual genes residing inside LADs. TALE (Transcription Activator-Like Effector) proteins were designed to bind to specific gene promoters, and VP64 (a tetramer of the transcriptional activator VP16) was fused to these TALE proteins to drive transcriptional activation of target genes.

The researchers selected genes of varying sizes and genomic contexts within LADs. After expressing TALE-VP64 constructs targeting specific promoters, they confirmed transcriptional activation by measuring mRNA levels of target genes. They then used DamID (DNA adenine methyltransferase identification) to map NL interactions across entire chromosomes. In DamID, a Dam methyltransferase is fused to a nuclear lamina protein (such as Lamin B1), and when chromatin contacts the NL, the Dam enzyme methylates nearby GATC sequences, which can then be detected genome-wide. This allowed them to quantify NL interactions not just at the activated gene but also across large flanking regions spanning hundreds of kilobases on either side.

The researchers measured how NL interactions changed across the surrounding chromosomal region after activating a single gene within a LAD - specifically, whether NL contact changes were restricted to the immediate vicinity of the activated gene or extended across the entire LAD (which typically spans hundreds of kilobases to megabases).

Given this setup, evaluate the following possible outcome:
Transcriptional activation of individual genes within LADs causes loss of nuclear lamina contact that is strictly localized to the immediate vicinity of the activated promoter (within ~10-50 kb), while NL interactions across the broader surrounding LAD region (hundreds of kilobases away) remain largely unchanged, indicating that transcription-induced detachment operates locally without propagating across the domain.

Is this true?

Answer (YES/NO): NO